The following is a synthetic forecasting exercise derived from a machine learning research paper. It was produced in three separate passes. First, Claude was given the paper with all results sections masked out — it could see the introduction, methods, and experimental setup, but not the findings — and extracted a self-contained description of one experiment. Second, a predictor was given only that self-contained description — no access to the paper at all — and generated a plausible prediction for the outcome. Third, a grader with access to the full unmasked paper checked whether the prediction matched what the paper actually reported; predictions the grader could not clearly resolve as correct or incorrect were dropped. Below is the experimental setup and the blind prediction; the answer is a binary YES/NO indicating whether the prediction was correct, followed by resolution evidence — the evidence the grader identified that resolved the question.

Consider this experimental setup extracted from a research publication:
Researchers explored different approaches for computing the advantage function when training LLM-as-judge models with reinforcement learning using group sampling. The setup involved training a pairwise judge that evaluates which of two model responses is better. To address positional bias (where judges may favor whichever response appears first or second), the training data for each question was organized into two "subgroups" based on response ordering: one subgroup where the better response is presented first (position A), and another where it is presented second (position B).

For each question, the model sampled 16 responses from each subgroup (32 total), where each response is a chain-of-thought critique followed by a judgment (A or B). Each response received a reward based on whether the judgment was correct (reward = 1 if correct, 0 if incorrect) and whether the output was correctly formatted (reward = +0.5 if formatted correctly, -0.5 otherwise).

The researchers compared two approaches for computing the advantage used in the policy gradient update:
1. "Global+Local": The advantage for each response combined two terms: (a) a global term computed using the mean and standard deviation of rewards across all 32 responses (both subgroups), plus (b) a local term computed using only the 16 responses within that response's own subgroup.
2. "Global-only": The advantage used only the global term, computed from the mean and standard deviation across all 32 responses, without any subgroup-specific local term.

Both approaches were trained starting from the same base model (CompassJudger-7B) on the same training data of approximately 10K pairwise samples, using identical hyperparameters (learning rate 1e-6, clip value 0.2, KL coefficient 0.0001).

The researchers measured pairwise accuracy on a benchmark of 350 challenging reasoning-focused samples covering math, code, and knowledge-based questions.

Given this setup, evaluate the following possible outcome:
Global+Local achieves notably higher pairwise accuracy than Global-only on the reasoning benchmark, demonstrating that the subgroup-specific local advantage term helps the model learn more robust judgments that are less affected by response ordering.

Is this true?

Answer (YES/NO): YES